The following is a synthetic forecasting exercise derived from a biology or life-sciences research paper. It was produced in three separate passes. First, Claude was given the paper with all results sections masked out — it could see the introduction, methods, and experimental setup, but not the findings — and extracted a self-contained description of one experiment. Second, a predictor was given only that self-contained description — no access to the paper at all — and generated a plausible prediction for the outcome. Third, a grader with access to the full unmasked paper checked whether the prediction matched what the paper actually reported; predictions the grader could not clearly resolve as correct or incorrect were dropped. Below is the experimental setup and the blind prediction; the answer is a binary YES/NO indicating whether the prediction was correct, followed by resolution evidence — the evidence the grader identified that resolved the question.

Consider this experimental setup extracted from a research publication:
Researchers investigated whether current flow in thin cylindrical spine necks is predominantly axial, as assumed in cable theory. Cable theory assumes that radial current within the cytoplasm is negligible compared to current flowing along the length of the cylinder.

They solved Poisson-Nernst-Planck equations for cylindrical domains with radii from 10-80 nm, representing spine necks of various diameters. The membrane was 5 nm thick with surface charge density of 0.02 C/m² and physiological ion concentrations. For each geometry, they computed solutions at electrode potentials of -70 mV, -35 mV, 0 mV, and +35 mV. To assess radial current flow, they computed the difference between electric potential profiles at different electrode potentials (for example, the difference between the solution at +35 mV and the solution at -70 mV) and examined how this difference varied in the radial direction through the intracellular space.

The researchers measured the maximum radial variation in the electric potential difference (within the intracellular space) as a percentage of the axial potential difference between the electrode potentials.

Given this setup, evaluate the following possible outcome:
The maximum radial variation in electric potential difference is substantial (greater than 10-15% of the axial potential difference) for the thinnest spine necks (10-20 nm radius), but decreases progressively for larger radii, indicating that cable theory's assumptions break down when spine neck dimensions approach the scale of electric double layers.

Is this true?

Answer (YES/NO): NO